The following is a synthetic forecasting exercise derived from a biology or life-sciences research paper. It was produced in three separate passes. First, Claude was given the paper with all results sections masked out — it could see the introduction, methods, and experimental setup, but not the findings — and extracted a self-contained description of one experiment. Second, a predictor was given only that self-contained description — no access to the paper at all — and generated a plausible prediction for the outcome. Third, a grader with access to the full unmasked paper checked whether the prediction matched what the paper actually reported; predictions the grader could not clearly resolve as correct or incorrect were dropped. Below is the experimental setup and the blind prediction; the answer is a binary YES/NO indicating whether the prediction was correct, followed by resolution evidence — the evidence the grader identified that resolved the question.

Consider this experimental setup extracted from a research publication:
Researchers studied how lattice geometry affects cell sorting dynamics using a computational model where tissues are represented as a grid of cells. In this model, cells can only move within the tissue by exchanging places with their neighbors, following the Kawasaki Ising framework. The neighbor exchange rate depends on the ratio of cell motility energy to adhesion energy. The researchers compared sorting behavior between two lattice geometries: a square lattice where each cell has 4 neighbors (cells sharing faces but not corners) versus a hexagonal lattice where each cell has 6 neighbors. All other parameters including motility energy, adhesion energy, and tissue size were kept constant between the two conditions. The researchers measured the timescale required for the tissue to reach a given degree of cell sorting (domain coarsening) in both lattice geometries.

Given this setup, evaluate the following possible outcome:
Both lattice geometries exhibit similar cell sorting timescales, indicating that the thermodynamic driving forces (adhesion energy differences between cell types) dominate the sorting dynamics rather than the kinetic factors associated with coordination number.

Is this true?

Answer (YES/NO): NO